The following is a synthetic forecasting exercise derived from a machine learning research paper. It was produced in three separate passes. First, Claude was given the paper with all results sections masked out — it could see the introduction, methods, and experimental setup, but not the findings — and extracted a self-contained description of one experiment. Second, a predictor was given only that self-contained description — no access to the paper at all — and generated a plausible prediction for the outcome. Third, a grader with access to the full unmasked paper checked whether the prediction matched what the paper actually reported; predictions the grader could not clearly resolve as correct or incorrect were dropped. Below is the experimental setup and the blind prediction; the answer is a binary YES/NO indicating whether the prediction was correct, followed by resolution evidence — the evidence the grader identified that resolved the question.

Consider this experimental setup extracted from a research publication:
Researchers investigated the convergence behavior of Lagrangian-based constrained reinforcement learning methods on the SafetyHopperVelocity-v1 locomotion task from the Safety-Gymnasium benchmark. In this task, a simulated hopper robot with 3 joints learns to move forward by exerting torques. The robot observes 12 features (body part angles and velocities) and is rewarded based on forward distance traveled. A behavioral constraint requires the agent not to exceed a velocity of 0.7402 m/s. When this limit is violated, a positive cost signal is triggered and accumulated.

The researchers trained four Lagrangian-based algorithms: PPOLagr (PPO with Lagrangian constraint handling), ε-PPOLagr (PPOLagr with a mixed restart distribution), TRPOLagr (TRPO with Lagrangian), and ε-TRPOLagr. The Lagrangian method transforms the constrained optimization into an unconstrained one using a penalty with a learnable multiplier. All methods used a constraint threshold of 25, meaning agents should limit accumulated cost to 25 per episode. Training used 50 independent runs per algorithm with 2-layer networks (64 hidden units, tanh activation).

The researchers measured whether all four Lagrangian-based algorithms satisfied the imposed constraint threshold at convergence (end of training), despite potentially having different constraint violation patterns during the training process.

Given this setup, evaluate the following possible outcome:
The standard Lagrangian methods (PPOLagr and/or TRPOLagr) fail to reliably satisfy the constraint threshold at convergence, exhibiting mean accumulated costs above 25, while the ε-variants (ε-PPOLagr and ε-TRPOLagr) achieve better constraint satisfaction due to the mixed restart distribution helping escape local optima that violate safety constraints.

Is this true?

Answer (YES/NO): NO